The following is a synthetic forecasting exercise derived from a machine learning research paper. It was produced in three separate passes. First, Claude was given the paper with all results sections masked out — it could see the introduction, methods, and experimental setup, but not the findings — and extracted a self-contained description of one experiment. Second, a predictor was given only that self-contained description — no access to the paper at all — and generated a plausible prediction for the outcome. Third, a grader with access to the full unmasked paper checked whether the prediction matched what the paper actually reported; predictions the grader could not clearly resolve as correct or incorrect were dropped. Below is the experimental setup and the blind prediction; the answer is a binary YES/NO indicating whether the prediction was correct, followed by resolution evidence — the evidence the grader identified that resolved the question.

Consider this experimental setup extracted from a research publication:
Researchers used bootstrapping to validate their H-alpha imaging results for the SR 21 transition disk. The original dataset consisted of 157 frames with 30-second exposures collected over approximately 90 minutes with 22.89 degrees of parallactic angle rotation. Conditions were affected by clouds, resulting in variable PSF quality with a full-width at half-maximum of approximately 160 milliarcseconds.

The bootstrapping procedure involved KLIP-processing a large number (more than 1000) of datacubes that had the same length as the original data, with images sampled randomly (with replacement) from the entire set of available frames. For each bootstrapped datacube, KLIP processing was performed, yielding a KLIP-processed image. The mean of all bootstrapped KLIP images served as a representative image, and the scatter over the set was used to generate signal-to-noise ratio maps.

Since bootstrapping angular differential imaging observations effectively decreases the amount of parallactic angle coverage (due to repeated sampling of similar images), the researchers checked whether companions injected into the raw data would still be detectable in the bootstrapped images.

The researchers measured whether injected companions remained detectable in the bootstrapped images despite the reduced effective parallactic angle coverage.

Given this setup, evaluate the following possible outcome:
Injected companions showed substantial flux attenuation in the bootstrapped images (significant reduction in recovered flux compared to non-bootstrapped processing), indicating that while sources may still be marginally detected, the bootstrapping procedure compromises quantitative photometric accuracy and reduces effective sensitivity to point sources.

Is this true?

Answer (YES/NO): NO